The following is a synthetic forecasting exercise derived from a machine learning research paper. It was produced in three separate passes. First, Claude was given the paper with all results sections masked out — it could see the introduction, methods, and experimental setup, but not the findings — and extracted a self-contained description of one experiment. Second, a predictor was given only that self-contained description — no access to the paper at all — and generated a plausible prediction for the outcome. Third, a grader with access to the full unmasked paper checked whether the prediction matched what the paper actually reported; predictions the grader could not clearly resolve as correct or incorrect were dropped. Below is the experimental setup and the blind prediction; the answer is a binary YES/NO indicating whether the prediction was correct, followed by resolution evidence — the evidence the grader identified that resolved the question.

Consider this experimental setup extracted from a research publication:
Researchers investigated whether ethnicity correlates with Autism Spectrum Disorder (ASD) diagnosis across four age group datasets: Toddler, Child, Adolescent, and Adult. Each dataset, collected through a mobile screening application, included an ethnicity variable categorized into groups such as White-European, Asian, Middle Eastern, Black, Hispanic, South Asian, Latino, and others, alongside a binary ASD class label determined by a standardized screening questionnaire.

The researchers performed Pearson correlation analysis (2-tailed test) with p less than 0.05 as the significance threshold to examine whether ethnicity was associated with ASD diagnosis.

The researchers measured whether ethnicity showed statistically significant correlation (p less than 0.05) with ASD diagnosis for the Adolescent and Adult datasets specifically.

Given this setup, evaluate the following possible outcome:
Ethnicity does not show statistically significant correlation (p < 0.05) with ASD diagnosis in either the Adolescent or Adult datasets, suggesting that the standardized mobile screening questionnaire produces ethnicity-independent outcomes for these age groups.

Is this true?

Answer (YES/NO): NO